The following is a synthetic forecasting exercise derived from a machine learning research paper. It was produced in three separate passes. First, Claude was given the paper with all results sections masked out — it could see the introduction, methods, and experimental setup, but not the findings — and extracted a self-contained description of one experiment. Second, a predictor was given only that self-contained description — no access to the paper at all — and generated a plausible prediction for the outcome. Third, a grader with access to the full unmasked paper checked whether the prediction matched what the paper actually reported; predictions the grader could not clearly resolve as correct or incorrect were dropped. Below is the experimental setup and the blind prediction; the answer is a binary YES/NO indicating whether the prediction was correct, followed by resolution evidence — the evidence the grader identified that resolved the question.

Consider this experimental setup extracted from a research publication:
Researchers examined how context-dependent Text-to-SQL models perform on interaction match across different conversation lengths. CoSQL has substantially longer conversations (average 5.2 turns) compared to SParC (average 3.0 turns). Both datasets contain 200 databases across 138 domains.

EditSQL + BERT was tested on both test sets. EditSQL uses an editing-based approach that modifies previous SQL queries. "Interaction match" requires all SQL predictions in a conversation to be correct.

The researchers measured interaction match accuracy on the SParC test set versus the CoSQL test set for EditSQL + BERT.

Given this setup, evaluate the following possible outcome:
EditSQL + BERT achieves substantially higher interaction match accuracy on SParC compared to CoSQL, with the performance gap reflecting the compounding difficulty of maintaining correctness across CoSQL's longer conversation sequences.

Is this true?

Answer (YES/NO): YES